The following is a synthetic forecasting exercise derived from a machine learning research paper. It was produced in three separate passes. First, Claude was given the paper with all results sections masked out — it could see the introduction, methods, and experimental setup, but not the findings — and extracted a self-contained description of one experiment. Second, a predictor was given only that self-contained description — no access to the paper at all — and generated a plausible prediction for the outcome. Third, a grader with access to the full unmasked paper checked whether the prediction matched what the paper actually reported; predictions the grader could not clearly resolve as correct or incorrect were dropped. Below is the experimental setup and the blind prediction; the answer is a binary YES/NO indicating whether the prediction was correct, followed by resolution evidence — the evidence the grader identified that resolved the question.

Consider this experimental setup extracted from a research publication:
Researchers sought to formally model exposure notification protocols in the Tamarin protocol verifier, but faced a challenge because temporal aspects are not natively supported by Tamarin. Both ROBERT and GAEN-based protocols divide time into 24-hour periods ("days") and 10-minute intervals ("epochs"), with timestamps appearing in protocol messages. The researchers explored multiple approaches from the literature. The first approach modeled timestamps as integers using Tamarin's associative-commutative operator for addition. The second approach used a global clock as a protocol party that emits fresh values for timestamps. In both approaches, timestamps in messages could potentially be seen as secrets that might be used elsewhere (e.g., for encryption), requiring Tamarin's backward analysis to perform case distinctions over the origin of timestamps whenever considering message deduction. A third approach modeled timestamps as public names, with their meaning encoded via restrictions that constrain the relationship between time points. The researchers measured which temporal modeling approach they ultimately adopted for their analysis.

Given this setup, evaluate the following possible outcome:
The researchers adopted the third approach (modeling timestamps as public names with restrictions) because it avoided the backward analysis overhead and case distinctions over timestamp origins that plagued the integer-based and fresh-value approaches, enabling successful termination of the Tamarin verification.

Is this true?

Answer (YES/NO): YES